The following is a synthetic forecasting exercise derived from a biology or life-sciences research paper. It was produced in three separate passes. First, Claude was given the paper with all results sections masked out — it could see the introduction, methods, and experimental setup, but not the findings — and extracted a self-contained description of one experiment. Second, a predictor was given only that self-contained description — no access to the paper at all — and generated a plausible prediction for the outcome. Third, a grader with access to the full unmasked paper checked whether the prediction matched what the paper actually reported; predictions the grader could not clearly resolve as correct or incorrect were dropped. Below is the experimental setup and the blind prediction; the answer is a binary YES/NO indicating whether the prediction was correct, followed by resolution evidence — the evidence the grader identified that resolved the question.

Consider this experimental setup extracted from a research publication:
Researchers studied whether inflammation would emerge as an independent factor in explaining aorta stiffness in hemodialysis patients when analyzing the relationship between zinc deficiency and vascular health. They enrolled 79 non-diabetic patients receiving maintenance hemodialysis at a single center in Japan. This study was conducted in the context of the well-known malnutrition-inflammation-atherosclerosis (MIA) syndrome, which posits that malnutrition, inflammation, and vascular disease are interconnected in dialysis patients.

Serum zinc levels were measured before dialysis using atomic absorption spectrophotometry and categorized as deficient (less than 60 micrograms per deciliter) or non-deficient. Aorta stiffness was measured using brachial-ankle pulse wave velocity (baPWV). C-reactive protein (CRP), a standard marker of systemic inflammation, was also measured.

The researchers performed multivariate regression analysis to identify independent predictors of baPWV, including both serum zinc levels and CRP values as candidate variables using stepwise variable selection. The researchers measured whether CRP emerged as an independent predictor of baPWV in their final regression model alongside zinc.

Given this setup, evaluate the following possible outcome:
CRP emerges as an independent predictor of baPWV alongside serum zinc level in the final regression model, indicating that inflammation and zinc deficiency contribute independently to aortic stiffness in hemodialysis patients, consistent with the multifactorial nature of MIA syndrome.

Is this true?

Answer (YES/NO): NO